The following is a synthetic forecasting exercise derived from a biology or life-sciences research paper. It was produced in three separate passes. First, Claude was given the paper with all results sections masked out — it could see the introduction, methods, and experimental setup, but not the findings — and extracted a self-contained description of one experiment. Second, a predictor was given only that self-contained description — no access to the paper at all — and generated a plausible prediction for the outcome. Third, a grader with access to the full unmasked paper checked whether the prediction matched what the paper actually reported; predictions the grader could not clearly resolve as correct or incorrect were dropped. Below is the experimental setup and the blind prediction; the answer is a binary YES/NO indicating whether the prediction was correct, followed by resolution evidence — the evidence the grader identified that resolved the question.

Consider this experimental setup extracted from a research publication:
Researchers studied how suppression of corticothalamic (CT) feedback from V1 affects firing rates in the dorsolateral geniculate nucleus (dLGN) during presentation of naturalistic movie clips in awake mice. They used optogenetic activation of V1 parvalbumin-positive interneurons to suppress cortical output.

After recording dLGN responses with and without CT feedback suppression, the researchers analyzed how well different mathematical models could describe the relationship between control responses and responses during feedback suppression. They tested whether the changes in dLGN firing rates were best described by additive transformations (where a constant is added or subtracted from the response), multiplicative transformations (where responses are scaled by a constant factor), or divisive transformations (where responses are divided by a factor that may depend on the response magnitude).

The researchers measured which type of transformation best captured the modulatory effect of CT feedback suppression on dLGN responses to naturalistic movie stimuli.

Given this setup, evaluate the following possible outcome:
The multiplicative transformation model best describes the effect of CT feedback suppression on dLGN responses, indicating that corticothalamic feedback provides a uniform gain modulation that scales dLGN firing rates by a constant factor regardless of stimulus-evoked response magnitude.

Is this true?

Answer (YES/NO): YES